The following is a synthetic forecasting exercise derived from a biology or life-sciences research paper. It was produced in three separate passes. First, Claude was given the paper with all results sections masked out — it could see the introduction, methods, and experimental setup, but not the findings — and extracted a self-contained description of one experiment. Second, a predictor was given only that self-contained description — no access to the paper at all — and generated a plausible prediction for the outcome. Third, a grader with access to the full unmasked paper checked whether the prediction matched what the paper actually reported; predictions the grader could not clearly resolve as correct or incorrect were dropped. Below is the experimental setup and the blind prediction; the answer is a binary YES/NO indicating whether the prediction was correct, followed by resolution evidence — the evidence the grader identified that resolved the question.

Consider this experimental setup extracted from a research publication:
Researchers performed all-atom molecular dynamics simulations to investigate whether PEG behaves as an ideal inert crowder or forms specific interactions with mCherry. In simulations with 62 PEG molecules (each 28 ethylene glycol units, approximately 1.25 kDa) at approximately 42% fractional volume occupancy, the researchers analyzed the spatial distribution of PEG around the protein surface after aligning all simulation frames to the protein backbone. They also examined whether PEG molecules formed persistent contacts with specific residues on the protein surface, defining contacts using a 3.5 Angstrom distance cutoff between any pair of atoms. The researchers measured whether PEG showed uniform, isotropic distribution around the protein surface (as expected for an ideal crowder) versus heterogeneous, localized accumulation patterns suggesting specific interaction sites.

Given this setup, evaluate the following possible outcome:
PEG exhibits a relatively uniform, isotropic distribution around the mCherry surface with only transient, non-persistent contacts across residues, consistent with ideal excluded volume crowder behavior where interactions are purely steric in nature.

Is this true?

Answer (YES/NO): NO